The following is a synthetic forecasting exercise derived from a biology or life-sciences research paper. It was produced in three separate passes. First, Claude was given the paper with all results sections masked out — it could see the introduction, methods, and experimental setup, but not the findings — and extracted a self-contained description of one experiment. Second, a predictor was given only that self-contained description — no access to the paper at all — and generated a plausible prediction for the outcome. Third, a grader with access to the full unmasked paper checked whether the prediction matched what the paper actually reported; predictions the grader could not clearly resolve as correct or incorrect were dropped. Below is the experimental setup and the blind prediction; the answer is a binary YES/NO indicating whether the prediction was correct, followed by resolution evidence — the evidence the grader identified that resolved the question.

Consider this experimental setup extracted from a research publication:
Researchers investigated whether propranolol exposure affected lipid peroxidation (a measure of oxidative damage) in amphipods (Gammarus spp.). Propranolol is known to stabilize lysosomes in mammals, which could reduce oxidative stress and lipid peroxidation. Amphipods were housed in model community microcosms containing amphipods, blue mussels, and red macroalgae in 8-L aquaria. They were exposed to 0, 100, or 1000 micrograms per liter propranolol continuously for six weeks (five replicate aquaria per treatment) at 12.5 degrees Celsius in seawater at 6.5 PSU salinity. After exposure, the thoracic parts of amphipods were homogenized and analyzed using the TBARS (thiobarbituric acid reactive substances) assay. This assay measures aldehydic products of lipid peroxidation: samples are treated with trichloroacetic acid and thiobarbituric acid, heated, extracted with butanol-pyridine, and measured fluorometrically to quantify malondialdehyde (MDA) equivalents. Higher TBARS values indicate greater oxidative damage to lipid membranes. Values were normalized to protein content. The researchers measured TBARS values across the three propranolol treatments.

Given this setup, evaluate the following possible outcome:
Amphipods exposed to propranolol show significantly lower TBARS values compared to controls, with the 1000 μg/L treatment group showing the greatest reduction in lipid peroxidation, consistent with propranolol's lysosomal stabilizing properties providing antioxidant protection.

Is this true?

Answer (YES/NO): YES